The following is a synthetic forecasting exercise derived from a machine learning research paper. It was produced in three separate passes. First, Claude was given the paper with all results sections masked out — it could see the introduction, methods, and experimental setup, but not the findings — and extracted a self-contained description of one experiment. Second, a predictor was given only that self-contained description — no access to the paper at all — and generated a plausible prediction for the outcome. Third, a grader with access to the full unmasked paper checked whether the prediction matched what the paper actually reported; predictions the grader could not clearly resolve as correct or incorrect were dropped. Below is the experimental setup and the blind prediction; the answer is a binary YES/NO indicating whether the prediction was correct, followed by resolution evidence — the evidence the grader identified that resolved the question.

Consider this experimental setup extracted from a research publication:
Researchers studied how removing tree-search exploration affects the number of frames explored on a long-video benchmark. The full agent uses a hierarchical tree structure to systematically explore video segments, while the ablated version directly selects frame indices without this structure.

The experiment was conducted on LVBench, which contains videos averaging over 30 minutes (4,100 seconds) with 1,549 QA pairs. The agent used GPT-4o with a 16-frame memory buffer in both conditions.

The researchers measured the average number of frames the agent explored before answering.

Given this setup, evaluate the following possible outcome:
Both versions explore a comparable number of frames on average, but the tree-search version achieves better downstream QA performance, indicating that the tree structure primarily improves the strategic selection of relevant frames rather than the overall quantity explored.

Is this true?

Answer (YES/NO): NO